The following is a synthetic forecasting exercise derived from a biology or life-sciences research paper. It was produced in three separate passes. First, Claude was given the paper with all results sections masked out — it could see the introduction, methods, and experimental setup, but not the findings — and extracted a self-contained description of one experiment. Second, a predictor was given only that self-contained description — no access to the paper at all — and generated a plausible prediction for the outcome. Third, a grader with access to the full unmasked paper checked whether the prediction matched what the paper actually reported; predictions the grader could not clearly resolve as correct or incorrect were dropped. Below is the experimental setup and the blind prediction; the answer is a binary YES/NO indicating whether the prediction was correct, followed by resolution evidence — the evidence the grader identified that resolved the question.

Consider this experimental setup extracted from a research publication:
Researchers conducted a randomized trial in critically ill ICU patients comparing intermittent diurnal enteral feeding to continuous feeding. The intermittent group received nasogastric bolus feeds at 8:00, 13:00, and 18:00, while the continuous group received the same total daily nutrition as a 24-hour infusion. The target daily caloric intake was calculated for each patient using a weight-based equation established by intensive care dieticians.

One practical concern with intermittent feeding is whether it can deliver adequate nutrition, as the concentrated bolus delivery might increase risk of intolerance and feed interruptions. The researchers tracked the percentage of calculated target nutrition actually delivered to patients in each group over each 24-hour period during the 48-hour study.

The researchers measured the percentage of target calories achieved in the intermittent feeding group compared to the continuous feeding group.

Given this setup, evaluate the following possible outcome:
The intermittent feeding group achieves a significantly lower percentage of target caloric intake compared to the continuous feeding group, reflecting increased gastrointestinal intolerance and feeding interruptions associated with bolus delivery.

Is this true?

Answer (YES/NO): NO